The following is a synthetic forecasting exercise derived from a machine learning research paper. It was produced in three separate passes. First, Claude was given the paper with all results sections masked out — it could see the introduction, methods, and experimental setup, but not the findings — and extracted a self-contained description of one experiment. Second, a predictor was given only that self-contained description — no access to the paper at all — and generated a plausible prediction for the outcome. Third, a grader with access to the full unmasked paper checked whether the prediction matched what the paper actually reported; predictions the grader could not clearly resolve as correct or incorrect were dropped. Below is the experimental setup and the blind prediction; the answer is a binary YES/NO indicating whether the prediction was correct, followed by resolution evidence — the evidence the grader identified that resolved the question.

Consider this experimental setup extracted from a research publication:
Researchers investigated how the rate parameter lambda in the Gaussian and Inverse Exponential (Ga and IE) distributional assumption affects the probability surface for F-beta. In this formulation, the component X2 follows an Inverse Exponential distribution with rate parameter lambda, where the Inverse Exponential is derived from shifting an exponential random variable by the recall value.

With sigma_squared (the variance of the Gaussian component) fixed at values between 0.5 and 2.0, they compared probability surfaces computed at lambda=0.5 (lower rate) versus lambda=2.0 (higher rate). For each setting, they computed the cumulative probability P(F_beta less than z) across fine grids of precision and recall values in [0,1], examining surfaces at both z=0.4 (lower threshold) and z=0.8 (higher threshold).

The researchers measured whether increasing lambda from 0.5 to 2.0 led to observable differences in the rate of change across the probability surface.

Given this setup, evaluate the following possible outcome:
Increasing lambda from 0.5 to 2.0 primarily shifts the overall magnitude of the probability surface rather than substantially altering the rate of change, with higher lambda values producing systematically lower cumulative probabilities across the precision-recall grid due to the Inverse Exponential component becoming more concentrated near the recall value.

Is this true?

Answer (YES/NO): NO